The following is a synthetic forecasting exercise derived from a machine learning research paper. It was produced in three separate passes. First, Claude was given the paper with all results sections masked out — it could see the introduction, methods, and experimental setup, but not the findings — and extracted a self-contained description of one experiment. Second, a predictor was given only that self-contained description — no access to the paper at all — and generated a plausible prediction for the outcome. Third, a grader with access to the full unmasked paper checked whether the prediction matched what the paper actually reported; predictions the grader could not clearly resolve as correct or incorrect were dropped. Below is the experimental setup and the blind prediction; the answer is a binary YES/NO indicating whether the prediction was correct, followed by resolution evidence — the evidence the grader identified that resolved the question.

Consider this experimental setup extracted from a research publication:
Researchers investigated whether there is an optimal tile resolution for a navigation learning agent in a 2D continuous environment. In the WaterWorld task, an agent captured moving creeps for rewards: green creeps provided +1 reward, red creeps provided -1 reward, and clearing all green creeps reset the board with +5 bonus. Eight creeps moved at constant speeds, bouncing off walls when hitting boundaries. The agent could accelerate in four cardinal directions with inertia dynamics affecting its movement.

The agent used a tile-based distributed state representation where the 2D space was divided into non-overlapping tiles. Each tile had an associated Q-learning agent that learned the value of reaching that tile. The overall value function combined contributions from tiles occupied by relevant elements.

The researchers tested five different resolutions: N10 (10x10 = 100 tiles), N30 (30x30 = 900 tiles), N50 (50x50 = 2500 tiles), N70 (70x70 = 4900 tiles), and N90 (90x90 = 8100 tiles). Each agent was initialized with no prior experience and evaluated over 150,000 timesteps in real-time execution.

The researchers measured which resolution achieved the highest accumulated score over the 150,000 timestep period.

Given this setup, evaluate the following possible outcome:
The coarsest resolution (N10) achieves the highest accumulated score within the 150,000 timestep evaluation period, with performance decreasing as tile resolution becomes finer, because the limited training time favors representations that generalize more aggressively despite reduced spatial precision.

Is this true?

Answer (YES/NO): NO